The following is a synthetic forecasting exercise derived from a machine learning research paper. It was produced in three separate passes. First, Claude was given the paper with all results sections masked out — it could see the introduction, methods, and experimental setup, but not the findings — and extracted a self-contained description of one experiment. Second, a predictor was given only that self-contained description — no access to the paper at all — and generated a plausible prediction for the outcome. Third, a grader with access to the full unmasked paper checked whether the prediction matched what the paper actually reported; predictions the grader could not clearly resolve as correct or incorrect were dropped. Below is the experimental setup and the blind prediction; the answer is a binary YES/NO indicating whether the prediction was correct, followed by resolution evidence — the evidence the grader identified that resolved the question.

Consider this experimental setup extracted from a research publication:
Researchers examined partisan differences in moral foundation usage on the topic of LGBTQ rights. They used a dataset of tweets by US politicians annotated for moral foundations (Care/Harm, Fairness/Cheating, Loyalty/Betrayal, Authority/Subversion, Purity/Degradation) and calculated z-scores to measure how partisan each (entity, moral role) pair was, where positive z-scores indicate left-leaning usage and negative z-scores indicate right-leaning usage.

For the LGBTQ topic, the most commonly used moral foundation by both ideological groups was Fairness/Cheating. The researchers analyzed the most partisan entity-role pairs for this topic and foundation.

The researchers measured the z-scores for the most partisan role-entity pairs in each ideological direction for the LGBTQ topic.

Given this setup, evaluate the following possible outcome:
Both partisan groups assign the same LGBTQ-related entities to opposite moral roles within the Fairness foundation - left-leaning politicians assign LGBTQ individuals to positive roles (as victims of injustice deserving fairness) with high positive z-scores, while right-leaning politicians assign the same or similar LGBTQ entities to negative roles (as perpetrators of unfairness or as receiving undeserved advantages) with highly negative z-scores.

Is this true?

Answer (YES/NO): NO